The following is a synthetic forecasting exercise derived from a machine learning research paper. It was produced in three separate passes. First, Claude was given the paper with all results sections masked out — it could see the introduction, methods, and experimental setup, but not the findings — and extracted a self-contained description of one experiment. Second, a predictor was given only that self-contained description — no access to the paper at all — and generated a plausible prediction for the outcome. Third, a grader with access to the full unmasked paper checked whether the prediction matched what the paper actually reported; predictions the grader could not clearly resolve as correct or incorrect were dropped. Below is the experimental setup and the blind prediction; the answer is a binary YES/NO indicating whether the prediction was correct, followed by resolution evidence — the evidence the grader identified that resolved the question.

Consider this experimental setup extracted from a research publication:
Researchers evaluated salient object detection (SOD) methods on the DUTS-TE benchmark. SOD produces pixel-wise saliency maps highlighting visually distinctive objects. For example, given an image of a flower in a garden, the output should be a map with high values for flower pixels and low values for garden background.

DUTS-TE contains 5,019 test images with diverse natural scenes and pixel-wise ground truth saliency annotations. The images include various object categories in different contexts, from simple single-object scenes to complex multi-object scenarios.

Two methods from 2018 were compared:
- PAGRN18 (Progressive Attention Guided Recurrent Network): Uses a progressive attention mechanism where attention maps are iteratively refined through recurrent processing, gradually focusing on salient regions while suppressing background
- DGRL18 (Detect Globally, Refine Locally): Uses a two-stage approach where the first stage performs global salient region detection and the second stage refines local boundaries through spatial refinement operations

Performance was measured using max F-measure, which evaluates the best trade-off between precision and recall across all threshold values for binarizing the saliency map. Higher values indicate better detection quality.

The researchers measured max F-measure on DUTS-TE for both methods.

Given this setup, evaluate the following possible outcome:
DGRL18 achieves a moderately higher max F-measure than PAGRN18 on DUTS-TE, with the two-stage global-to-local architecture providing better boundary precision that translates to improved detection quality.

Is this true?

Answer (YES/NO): NO